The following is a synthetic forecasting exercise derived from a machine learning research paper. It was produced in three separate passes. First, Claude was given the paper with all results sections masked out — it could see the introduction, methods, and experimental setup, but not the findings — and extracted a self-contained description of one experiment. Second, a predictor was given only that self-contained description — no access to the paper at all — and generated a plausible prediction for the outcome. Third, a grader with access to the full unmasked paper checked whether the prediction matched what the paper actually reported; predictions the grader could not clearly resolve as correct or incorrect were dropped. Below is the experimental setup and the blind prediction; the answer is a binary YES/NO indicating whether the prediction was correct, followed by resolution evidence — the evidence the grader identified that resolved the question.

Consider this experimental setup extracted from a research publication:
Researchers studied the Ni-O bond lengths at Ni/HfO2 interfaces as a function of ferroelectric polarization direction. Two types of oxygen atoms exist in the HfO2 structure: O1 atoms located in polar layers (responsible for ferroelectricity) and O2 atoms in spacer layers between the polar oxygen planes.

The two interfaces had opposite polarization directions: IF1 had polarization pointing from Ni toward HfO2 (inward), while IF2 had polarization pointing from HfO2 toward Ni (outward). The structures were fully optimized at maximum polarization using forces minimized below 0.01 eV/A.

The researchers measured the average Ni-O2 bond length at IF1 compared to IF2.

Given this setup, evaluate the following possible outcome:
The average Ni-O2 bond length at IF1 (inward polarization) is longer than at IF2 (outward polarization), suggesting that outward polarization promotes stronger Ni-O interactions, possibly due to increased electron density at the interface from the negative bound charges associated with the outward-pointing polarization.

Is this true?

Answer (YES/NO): YES